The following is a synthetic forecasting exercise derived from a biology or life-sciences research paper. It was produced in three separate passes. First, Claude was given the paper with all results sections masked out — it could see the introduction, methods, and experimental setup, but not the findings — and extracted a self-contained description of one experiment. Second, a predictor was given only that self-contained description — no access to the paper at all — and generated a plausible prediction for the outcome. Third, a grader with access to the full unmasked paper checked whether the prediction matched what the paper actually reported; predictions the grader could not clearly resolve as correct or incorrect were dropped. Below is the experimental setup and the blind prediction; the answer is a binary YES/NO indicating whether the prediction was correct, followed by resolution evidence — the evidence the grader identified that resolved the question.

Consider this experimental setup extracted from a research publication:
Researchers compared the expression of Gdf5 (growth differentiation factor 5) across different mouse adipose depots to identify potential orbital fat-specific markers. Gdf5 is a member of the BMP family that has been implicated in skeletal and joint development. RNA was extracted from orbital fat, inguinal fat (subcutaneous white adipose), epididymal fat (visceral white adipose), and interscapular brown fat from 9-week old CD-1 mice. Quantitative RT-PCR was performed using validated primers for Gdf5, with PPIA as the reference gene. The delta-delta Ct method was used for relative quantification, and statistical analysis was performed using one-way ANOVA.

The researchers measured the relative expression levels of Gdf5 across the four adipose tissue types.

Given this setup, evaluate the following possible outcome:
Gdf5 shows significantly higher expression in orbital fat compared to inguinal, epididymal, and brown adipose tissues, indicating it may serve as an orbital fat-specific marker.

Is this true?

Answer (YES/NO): NO